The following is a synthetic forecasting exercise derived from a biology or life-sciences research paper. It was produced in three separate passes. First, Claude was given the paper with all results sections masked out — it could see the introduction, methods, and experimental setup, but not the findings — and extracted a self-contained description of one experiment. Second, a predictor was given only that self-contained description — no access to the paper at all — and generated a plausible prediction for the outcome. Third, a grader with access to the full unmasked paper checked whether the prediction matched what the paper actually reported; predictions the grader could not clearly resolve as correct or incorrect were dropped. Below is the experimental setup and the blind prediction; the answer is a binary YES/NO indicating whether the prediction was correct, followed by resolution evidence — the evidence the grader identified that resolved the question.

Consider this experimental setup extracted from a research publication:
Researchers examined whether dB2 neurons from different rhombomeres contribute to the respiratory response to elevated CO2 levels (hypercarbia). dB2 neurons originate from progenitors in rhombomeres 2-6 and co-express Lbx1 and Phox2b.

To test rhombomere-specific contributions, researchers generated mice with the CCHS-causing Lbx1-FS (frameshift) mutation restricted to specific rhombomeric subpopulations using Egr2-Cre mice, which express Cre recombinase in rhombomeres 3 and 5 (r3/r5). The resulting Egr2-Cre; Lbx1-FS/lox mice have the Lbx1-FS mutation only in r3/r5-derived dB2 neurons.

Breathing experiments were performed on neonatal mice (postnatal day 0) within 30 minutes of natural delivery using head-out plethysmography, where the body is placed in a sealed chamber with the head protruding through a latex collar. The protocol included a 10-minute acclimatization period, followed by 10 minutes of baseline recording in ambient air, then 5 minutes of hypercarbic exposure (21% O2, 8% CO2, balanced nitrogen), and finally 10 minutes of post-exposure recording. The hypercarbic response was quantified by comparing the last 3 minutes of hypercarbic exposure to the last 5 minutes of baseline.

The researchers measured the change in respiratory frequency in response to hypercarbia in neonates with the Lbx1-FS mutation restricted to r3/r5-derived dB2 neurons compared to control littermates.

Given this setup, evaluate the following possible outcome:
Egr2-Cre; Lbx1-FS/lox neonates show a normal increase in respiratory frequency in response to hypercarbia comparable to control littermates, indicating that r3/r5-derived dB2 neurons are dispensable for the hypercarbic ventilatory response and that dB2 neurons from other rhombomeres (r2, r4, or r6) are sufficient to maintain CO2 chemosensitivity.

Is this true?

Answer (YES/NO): NO